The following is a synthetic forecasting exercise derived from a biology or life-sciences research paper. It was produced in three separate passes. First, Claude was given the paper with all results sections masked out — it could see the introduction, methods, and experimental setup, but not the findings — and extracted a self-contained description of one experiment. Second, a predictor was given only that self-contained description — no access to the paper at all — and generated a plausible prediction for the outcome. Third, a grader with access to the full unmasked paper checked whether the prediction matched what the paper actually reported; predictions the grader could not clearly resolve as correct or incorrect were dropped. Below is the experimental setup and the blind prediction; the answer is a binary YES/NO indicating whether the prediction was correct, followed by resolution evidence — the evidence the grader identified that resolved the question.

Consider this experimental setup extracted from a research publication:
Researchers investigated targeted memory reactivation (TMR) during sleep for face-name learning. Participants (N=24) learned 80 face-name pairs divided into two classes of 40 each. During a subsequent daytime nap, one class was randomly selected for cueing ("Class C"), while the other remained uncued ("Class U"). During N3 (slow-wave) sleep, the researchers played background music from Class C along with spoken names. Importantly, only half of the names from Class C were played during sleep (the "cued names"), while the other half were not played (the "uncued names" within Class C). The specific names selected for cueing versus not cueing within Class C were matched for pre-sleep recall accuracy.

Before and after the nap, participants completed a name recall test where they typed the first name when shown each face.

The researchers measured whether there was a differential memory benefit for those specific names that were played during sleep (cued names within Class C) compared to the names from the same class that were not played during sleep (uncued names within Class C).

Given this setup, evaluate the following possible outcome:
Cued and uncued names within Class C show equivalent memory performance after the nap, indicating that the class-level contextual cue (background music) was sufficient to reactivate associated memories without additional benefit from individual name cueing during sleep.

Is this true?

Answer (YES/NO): YES